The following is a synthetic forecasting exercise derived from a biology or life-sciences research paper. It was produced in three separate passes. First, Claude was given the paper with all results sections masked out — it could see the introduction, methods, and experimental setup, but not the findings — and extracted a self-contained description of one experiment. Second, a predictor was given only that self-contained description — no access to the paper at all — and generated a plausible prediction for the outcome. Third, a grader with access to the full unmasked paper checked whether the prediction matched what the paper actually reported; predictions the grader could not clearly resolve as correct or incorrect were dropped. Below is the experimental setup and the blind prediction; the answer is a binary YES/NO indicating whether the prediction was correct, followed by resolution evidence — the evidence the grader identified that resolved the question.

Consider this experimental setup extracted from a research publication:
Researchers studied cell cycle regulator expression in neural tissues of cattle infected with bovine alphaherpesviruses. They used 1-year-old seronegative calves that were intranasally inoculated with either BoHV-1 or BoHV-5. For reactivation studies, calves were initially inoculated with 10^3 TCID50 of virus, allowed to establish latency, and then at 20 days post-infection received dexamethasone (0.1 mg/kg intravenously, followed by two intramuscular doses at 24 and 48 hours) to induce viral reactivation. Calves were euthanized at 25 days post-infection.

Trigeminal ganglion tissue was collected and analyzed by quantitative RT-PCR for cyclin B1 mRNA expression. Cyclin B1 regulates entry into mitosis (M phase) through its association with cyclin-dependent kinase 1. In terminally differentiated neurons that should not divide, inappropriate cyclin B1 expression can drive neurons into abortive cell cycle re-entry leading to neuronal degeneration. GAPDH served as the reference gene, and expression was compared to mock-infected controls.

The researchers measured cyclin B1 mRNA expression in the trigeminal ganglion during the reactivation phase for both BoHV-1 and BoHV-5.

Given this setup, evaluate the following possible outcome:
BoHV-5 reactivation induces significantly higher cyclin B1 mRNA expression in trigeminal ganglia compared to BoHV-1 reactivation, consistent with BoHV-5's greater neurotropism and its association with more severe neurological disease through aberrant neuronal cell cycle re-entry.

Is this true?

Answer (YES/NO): NO